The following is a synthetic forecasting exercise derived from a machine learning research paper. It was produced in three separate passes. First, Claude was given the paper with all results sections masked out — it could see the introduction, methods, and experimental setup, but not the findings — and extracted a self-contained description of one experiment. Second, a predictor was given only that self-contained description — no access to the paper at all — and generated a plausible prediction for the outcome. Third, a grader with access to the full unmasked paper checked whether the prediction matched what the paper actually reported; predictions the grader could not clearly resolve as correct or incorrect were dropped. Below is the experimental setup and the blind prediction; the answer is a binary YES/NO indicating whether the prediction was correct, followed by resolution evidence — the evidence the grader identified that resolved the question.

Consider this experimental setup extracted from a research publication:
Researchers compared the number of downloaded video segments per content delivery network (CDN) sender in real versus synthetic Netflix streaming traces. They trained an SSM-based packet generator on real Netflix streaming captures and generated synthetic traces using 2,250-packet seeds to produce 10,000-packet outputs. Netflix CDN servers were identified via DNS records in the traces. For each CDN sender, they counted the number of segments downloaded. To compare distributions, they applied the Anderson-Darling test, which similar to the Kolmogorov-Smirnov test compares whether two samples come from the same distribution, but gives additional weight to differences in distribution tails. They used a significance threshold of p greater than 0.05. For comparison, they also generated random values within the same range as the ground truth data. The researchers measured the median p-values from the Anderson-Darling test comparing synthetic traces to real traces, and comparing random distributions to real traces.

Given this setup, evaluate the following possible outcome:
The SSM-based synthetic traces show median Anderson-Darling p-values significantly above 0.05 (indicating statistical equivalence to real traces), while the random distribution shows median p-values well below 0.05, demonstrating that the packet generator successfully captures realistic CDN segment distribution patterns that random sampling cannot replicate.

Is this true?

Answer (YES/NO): NO